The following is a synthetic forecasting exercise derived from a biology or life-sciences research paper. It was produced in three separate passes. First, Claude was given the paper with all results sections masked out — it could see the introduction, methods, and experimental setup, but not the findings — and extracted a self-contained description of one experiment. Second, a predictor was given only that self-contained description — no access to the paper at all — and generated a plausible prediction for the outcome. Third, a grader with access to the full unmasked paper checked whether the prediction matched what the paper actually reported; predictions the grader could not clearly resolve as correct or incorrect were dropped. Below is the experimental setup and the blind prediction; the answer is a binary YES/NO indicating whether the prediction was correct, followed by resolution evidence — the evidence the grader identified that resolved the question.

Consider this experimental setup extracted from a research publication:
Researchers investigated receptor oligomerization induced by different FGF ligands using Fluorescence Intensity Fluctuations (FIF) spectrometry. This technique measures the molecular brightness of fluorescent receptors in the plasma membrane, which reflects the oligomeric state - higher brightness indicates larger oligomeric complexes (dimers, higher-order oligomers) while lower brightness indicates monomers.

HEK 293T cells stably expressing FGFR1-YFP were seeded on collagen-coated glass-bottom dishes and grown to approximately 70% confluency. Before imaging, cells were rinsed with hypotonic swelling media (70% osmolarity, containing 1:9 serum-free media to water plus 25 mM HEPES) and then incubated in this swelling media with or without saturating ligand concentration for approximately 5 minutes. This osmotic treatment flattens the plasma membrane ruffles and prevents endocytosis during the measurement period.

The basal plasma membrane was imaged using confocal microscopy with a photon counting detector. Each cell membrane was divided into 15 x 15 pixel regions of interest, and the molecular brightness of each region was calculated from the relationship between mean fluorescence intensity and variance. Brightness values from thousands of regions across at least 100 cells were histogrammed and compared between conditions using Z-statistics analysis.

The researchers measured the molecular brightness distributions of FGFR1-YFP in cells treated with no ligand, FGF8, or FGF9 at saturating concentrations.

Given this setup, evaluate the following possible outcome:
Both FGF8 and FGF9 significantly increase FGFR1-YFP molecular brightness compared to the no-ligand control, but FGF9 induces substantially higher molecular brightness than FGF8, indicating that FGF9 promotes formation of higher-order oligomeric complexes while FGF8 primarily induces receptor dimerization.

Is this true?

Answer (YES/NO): NO